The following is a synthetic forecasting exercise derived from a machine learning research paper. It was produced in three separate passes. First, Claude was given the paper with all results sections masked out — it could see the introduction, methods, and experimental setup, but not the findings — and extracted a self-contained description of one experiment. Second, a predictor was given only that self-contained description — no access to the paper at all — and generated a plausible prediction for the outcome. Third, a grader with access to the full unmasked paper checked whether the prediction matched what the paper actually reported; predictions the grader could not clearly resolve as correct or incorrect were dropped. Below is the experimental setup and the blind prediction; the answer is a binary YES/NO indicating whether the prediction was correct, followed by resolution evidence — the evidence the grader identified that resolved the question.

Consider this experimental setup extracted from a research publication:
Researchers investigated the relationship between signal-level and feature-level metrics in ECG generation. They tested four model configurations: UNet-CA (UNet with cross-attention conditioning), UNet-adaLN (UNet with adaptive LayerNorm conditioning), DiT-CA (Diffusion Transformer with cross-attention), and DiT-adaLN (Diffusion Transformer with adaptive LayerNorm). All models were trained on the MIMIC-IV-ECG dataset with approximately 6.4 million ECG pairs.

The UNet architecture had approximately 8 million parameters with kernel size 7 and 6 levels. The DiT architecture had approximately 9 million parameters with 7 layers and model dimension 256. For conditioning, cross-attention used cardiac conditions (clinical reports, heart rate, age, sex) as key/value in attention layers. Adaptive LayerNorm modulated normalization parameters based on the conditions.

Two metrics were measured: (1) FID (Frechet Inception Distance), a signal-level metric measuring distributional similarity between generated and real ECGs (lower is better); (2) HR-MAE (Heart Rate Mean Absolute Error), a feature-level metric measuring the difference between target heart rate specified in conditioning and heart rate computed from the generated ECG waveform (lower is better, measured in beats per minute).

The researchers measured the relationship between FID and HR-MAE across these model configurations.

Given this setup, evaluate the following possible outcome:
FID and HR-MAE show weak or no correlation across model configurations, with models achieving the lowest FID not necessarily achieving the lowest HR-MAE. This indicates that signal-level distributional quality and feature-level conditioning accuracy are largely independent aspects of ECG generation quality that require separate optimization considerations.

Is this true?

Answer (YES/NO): YES